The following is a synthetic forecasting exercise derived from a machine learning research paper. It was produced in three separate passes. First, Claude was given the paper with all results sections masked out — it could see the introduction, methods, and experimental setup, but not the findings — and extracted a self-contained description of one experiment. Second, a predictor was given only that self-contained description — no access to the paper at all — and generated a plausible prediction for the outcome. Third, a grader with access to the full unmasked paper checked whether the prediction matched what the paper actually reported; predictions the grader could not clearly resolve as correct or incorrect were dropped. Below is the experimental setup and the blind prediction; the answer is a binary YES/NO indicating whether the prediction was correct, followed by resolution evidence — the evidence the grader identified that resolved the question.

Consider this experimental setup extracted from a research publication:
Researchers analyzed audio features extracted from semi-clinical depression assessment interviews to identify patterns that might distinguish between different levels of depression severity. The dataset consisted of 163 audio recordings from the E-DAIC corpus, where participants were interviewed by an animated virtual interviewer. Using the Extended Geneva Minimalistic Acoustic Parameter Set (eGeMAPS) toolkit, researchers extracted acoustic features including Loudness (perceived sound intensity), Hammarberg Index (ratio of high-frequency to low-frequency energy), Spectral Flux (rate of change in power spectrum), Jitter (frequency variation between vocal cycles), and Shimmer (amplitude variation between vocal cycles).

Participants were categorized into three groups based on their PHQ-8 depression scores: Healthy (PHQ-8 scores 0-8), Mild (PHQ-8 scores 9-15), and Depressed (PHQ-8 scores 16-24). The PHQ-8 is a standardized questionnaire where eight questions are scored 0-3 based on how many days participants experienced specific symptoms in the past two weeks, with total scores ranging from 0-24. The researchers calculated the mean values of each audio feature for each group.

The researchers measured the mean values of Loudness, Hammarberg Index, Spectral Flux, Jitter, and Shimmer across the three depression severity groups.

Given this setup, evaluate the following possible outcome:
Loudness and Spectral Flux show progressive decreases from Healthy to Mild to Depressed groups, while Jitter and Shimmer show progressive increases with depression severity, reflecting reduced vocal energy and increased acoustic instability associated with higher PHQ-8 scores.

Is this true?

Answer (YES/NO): NO